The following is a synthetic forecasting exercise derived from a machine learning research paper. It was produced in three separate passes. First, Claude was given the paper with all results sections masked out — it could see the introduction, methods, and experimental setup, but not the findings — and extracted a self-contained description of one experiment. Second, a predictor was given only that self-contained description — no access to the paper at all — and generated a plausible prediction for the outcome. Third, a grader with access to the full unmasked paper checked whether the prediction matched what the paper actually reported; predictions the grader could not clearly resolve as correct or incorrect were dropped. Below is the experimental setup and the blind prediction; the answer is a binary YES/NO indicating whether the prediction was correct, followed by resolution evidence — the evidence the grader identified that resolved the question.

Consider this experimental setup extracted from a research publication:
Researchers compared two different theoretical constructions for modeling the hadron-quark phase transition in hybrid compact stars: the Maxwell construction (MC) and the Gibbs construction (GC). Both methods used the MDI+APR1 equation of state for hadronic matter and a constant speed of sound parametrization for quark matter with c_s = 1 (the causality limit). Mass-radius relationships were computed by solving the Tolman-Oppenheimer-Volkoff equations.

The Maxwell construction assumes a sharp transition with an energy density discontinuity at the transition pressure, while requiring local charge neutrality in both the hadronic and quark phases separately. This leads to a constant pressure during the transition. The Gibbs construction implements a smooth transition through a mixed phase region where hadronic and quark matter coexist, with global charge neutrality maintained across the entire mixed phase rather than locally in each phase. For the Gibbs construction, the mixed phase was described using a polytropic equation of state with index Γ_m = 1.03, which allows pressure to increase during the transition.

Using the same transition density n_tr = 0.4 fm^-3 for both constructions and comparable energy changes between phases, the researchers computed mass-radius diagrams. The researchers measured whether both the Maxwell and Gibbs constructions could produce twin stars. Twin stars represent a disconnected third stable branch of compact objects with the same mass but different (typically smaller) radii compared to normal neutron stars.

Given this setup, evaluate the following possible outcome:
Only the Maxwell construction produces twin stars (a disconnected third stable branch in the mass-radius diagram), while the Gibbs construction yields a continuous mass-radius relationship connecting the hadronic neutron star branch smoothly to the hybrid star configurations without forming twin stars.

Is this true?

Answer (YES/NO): NO